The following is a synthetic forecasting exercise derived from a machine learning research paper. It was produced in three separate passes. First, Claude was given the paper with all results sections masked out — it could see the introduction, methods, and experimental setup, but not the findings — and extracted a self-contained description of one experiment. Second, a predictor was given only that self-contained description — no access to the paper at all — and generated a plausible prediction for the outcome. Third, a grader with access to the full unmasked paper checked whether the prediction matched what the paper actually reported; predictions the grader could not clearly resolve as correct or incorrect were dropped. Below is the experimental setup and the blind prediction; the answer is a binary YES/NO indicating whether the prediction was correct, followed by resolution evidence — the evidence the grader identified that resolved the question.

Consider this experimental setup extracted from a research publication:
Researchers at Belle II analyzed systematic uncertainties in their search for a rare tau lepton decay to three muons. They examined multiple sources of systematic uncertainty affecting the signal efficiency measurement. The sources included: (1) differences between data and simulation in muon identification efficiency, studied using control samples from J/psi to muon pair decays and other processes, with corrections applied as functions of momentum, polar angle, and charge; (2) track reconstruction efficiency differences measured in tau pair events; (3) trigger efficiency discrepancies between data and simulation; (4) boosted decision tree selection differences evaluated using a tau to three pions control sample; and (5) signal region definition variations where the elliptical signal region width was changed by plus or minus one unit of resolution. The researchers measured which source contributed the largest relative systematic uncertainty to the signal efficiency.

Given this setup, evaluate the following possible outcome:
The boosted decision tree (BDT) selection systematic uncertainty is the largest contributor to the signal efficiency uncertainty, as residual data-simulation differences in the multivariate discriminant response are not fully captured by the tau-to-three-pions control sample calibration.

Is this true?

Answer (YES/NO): NO